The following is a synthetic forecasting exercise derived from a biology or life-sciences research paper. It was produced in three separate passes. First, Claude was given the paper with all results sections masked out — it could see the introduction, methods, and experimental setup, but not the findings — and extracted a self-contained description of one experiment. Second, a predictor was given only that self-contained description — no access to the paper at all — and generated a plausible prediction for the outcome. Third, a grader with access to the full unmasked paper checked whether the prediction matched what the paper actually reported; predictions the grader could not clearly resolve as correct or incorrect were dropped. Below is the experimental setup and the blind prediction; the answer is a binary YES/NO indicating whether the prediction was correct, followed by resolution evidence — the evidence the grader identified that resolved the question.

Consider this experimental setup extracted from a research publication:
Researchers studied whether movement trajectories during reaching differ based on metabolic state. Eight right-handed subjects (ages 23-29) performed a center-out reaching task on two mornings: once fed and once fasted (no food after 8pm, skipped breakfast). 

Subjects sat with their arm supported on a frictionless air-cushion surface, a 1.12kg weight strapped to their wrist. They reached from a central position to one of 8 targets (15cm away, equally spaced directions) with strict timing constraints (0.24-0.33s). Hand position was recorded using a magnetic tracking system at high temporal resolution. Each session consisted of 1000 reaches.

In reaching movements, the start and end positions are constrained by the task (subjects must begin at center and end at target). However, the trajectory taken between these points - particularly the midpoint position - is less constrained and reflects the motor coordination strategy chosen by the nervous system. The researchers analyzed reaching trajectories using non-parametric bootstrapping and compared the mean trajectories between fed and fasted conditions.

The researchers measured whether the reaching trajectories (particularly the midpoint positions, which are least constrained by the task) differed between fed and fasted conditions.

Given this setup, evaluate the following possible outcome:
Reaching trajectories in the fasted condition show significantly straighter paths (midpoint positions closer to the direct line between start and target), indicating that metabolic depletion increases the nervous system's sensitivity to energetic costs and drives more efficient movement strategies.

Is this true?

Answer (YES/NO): NO